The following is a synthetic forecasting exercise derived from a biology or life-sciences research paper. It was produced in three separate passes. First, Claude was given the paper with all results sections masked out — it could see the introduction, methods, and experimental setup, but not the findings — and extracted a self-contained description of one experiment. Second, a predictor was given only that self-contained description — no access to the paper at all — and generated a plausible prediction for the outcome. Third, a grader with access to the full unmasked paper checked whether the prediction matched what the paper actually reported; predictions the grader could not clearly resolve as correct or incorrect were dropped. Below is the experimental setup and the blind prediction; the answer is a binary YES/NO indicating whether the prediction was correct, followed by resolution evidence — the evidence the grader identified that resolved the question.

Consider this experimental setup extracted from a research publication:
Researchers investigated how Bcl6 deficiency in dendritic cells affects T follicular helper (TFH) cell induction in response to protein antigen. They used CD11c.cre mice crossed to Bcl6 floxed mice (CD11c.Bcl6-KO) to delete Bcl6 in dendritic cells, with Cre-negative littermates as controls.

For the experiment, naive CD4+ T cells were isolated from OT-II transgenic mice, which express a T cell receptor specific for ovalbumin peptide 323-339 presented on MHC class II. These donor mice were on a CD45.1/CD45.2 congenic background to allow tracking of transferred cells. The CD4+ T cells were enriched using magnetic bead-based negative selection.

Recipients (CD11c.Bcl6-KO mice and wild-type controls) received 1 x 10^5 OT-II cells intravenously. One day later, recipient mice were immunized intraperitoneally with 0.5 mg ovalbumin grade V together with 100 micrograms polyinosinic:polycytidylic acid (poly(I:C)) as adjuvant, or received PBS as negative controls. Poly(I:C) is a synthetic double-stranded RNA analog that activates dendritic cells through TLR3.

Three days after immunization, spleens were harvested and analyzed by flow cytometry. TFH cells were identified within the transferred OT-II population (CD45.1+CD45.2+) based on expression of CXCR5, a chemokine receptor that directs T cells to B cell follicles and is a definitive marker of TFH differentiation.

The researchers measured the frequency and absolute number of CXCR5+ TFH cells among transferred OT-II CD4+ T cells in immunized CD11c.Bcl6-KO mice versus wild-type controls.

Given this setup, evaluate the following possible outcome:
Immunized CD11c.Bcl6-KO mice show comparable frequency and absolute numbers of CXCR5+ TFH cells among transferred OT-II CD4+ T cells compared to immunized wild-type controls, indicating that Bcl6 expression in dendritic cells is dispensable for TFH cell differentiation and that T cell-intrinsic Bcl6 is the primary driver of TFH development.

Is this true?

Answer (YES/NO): NO